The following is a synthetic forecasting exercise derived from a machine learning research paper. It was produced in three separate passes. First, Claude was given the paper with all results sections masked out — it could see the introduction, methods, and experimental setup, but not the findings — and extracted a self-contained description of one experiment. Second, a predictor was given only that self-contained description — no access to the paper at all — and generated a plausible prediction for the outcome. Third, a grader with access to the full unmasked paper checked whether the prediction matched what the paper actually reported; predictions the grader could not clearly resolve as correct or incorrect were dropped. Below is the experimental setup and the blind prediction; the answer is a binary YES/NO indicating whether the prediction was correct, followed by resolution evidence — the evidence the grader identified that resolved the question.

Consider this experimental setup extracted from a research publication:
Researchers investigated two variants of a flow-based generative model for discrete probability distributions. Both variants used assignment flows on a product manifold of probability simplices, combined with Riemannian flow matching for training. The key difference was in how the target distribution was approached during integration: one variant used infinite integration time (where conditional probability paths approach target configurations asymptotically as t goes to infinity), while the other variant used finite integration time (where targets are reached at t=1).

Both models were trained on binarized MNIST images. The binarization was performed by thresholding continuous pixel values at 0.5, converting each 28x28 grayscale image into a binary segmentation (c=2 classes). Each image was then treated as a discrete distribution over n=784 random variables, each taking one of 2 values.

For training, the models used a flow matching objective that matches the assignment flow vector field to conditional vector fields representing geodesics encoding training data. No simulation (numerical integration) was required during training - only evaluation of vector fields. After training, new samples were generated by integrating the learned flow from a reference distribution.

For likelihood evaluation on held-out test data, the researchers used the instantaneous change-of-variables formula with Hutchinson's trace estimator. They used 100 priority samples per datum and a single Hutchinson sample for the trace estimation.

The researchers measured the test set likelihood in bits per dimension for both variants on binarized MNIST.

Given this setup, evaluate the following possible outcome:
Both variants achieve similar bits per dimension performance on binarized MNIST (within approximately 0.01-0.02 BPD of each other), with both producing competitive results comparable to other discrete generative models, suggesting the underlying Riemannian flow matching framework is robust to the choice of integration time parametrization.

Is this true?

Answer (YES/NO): NO